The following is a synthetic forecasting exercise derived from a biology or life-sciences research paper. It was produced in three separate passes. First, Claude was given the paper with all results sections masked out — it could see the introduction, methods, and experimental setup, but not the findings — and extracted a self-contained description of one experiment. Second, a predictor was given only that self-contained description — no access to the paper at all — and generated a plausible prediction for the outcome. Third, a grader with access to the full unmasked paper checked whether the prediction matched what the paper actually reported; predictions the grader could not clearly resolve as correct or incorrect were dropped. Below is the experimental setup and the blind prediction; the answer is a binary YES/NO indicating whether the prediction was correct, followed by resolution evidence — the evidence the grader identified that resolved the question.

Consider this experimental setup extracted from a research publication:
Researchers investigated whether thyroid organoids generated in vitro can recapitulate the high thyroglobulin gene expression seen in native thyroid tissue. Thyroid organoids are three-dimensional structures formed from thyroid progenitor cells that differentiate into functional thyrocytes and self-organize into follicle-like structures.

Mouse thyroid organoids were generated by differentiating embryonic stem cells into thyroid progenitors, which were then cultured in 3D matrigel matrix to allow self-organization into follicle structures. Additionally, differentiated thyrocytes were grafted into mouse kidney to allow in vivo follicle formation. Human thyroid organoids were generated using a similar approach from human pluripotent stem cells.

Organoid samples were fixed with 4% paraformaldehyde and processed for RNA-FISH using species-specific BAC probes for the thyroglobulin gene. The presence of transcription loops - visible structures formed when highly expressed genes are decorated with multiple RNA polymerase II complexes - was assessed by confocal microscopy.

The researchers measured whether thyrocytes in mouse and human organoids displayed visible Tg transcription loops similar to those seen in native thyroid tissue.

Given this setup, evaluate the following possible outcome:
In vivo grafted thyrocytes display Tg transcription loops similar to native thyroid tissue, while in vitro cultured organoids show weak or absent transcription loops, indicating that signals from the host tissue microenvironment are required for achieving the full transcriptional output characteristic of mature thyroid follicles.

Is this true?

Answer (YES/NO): NO